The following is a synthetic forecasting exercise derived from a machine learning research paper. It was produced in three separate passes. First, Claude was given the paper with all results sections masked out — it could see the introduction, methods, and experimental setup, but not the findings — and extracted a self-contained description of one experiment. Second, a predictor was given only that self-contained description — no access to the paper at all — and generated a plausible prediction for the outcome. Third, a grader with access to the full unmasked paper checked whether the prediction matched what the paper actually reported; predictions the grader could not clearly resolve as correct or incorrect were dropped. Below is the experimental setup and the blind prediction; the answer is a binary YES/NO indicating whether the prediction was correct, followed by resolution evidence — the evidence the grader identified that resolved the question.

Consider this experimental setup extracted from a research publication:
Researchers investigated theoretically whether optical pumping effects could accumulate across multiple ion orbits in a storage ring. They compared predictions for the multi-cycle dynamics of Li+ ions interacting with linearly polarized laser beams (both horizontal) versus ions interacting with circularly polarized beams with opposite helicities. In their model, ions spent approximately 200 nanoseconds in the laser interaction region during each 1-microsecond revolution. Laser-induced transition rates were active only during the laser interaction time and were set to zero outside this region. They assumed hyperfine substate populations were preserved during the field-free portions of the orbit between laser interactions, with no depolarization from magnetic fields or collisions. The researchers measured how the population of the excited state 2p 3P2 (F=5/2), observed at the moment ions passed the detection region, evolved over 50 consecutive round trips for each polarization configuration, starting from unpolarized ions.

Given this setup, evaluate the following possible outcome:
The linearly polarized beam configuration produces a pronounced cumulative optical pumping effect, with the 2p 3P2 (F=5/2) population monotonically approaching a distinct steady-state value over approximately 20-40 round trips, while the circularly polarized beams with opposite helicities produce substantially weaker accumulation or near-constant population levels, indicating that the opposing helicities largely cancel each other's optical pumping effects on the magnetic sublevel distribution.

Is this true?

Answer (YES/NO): NO